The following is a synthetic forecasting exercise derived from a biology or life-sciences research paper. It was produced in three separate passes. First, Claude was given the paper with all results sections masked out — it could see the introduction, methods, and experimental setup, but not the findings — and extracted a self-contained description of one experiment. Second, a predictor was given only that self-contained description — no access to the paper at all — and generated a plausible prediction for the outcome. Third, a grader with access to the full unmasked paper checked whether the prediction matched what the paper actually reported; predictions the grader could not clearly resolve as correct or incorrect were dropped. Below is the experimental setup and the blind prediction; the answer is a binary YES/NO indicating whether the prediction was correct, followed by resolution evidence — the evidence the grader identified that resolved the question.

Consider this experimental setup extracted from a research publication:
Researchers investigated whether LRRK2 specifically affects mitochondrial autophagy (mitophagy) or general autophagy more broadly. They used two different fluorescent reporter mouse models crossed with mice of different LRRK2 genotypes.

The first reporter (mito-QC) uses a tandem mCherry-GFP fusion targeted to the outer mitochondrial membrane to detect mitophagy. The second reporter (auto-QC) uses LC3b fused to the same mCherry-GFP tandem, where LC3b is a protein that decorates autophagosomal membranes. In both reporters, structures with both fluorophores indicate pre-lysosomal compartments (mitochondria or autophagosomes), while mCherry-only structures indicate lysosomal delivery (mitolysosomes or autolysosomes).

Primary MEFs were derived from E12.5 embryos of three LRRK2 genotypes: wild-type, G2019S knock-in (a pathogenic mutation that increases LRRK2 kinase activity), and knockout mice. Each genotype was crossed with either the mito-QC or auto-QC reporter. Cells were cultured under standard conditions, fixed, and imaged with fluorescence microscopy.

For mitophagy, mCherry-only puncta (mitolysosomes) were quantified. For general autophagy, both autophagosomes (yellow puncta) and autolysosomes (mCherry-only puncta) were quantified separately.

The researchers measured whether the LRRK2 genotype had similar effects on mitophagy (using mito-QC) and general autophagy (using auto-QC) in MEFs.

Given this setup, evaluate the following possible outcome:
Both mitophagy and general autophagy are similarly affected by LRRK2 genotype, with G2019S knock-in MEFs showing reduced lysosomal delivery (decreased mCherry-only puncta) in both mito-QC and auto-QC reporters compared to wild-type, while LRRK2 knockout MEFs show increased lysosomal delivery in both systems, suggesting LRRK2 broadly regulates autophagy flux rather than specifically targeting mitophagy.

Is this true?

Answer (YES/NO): NO